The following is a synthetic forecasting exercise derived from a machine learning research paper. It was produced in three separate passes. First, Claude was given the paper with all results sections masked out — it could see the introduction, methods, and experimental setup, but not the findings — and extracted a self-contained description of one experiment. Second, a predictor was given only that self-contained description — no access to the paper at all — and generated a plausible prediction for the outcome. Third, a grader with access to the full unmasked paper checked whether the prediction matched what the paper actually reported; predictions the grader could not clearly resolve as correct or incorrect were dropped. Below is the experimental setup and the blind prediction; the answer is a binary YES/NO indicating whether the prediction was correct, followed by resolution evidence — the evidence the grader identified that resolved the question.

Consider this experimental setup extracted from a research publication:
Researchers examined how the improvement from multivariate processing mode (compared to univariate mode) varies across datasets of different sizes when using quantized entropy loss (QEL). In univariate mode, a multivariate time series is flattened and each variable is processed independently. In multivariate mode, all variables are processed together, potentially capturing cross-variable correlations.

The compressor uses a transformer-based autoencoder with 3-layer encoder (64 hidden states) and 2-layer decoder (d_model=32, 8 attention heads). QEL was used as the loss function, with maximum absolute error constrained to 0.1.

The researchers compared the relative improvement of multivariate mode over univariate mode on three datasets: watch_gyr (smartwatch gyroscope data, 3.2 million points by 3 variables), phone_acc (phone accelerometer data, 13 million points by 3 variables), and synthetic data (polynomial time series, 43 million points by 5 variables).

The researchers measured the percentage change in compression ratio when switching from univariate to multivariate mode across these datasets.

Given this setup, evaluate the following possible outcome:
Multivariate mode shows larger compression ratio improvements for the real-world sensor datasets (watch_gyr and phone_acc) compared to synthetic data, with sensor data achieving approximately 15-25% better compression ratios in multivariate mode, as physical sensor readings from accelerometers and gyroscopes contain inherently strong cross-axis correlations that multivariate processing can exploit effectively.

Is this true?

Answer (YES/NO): NO